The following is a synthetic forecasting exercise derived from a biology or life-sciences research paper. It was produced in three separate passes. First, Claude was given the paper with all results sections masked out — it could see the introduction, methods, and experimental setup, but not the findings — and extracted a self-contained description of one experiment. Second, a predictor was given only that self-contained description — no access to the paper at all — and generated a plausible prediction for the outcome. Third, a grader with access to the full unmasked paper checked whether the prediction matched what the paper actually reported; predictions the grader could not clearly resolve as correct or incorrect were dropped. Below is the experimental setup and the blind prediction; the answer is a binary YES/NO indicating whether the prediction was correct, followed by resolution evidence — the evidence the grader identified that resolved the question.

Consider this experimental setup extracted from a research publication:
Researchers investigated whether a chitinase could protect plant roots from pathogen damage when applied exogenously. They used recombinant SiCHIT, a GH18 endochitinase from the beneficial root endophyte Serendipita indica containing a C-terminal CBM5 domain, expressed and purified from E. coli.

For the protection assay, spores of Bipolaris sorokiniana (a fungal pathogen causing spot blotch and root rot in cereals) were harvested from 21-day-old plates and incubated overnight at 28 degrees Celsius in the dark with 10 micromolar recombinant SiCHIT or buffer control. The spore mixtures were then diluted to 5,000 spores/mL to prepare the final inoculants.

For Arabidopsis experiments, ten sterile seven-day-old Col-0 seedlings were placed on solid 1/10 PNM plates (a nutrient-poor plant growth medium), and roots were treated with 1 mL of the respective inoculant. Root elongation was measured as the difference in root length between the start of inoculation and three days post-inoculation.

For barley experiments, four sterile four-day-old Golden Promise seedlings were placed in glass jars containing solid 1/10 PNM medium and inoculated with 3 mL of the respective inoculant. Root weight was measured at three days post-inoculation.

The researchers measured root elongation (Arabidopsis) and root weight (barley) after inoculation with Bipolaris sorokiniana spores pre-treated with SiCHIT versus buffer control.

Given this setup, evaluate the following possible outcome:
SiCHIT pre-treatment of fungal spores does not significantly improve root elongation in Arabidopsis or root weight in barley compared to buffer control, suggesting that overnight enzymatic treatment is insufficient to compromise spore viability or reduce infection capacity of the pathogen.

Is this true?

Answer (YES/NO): NO